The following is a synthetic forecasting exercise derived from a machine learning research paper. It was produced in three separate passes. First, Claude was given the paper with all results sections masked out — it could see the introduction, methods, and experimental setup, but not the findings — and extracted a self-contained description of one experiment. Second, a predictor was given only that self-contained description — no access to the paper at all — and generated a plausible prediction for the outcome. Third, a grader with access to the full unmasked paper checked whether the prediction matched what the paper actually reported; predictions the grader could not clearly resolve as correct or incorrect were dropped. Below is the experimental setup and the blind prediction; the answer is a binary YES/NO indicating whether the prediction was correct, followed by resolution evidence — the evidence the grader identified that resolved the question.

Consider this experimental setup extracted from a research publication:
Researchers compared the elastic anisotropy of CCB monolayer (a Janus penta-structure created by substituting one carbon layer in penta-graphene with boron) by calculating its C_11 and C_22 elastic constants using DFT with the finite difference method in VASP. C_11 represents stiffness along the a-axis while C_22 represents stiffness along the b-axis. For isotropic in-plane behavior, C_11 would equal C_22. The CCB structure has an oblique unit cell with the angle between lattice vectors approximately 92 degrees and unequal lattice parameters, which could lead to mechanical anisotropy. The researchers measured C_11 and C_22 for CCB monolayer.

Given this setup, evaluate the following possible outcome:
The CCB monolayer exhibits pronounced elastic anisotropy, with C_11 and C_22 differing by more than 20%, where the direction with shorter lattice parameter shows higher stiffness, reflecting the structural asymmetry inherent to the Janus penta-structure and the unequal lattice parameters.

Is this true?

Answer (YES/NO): NO